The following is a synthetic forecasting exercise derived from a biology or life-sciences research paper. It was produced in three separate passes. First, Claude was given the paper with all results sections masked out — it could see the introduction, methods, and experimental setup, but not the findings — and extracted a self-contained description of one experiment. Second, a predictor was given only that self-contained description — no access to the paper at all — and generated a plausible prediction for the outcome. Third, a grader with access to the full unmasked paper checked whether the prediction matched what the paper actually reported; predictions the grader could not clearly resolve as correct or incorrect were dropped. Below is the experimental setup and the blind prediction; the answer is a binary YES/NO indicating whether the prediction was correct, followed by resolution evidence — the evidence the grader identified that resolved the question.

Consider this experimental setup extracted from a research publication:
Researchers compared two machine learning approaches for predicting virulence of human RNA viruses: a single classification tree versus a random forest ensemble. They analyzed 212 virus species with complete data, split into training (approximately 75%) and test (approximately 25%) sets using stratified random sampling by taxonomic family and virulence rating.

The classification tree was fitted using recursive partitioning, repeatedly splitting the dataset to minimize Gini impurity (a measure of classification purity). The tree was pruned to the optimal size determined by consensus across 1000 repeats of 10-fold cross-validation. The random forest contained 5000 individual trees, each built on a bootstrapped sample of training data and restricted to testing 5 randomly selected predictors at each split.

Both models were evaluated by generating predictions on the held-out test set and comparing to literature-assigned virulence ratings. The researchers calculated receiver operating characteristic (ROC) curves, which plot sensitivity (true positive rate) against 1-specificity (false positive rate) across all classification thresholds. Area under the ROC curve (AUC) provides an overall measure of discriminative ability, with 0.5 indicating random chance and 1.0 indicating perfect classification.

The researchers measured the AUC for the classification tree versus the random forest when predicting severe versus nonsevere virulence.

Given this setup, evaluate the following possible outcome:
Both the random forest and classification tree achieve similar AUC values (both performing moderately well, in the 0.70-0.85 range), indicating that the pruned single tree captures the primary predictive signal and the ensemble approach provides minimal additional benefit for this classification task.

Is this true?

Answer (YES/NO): NO